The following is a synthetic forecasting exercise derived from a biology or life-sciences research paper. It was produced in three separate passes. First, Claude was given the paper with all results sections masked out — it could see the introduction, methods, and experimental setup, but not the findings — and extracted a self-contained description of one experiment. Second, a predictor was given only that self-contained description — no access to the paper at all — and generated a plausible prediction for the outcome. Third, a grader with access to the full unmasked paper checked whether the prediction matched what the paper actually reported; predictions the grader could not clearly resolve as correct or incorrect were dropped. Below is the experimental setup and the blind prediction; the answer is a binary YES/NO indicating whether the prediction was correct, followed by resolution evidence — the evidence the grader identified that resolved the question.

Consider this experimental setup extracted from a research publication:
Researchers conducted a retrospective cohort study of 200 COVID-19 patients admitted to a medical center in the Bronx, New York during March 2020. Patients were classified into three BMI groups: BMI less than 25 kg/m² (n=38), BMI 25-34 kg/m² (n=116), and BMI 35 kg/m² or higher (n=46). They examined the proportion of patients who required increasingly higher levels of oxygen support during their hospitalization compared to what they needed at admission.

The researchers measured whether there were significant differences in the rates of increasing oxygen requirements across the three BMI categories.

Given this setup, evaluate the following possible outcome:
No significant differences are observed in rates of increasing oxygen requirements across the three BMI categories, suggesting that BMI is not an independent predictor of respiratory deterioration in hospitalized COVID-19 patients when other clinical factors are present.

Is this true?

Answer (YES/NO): NO